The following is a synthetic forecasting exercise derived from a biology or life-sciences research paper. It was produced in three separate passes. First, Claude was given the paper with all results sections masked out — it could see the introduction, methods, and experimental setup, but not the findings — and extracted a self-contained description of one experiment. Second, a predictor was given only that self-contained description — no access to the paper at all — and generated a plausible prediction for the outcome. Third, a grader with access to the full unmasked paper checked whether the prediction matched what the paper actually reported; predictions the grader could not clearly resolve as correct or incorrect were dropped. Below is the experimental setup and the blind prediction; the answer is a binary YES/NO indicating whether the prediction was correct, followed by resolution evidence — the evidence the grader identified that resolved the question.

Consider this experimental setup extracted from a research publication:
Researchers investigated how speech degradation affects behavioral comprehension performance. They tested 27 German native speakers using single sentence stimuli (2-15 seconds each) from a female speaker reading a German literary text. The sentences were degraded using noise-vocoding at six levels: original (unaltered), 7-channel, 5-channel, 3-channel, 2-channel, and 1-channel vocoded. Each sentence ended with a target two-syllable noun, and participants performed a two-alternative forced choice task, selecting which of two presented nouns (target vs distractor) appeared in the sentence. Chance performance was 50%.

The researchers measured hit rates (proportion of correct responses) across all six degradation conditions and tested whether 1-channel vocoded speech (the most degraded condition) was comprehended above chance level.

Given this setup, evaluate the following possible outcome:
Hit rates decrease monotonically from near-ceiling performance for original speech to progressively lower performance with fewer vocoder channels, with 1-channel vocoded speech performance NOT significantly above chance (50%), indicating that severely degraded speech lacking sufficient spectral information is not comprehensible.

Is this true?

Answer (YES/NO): YES